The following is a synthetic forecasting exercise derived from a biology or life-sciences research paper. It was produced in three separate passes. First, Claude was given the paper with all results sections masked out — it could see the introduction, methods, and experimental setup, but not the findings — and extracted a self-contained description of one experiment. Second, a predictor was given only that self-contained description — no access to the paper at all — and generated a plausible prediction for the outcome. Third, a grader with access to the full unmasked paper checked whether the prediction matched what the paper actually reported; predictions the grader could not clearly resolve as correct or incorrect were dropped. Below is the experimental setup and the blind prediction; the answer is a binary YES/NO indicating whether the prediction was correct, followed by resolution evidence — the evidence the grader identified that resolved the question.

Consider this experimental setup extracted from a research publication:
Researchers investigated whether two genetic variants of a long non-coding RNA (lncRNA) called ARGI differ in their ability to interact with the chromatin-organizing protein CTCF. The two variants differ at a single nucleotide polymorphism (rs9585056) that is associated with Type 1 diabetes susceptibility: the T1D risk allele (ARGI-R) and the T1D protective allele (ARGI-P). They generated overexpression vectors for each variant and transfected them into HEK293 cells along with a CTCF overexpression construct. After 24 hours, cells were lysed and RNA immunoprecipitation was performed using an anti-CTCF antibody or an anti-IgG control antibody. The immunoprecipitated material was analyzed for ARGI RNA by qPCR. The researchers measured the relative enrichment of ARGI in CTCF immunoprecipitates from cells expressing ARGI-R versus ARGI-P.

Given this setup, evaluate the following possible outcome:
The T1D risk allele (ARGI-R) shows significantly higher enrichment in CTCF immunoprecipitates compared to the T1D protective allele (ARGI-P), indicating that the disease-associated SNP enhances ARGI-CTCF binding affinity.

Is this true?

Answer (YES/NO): YES